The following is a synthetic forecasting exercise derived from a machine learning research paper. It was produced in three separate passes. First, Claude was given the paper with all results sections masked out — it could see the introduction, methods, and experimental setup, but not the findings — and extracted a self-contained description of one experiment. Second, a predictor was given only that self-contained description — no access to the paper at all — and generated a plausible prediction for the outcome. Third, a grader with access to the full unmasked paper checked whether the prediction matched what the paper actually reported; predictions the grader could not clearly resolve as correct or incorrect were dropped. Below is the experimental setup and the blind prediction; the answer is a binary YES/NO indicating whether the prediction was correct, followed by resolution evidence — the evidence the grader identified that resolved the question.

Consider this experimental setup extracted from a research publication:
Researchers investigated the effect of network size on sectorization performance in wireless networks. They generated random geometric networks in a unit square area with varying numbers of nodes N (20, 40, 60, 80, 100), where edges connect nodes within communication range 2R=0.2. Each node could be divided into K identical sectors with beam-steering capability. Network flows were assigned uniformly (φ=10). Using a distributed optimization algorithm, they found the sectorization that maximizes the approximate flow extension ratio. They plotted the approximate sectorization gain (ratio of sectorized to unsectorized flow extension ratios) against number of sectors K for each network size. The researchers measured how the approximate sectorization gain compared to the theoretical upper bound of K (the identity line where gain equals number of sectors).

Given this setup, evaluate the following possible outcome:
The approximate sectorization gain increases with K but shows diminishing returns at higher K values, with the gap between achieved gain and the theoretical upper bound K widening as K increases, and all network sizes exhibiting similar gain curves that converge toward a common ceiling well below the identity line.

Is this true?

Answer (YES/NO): NO